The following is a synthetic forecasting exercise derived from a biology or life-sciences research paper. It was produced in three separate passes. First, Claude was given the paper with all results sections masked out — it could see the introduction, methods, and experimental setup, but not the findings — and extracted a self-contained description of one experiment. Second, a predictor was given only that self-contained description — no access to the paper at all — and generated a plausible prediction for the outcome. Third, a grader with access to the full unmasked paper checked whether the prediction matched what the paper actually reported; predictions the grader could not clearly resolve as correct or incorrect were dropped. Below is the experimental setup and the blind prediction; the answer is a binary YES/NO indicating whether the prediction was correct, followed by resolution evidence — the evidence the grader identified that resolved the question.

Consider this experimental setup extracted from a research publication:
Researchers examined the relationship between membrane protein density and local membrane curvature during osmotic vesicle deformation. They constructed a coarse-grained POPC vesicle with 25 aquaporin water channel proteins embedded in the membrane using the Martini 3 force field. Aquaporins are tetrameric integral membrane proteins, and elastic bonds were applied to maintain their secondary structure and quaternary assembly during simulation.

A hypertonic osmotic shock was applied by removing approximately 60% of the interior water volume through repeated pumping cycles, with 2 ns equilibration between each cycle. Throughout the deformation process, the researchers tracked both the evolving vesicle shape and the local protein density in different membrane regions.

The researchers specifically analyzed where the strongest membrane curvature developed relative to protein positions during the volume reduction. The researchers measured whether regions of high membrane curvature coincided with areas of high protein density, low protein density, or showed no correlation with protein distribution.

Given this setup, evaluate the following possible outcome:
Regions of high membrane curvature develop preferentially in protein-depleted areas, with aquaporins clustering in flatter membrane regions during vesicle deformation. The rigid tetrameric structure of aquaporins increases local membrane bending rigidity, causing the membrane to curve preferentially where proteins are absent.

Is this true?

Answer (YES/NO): YES